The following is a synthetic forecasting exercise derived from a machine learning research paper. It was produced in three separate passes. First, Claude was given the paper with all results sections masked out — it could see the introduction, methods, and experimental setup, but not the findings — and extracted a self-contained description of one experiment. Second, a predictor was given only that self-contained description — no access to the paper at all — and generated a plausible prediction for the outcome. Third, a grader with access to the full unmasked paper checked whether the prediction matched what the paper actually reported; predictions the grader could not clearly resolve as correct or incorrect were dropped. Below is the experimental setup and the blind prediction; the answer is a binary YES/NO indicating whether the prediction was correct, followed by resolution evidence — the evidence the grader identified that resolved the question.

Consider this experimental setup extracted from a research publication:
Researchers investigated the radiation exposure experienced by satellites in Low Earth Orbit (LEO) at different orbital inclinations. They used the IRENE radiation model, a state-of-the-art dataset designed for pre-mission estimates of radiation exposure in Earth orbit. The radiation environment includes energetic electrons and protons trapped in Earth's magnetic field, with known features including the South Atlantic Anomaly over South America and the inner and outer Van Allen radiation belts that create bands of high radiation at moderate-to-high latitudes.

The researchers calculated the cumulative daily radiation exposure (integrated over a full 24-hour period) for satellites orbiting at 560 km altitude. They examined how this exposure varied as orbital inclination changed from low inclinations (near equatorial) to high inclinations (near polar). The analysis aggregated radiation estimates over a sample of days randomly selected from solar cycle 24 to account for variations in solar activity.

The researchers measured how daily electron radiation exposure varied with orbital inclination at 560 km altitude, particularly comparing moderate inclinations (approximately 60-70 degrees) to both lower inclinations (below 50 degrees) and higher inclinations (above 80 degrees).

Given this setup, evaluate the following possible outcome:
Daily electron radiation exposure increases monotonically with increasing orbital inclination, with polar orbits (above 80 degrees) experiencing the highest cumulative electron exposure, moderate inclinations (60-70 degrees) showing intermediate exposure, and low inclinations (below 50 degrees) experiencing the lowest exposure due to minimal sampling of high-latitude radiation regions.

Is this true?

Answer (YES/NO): NO